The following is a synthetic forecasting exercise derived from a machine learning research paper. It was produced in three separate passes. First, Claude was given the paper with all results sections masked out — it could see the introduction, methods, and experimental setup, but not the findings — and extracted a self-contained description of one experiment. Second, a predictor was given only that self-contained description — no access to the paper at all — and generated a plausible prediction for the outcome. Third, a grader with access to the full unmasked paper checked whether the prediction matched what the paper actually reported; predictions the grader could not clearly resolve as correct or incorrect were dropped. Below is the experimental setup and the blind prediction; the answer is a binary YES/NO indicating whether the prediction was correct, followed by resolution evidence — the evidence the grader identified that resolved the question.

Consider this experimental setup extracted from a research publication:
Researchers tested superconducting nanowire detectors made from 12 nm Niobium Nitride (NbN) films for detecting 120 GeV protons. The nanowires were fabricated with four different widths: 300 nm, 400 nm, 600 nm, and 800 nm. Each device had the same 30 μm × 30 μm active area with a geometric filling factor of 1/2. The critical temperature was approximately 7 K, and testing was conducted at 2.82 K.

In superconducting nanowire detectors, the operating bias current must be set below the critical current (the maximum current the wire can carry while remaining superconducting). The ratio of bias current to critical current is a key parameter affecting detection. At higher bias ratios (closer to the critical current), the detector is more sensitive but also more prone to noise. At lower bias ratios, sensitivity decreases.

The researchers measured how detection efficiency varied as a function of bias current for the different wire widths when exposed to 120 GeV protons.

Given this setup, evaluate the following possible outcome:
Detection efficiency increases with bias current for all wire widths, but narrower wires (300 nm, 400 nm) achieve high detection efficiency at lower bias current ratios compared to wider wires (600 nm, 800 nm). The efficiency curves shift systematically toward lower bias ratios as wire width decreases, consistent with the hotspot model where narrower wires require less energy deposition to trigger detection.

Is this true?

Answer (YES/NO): YES